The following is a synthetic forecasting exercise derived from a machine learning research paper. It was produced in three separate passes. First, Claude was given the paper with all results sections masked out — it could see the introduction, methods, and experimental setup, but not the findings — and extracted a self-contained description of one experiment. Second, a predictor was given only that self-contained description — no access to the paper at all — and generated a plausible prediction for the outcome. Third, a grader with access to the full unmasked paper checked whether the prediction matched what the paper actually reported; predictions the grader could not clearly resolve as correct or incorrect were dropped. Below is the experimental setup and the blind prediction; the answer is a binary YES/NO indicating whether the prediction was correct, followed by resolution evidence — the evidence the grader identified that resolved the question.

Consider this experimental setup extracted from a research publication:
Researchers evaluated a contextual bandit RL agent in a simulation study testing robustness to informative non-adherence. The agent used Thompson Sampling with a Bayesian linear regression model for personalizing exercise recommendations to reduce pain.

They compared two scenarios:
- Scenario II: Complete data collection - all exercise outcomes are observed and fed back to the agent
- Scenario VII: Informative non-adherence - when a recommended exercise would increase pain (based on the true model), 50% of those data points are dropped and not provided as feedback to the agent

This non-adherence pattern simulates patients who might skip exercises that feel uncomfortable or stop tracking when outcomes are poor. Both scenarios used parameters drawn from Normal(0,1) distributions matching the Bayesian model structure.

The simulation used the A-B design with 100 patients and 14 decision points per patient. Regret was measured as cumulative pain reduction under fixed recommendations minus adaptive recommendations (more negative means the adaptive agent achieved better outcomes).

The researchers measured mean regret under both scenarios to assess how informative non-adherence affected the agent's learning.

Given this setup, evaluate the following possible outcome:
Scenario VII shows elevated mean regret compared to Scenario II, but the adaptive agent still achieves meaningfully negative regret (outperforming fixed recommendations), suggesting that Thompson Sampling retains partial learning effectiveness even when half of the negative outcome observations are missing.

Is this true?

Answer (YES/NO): NO